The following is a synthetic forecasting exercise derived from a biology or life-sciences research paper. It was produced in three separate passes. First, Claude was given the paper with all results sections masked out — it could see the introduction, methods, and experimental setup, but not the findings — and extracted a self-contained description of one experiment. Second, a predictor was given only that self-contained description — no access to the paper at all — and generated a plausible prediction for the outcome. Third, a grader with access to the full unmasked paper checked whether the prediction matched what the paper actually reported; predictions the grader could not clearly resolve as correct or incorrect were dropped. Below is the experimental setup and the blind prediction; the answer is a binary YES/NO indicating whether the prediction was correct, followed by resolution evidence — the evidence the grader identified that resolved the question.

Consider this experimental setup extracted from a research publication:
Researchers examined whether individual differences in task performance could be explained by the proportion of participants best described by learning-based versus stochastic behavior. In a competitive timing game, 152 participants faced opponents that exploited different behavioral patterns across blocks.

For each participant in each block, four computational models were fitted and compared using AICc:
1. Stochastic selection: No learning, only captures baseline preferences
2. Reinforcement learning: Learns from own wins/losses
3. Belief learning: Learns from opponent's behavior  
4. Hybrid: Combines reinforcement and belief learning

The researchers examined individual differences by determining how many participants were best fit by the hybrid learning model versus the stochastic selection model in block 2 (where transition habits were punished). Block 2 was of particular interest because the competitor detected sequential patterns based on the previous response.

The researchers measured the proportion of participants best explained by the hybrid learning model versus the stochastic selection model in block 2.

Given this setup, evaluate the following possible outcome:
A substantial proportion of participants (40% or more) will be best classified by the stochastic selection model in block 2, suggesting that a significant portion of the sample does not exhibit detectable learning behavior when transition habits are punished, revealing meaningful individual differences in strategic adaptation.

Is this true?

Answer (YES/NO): NO